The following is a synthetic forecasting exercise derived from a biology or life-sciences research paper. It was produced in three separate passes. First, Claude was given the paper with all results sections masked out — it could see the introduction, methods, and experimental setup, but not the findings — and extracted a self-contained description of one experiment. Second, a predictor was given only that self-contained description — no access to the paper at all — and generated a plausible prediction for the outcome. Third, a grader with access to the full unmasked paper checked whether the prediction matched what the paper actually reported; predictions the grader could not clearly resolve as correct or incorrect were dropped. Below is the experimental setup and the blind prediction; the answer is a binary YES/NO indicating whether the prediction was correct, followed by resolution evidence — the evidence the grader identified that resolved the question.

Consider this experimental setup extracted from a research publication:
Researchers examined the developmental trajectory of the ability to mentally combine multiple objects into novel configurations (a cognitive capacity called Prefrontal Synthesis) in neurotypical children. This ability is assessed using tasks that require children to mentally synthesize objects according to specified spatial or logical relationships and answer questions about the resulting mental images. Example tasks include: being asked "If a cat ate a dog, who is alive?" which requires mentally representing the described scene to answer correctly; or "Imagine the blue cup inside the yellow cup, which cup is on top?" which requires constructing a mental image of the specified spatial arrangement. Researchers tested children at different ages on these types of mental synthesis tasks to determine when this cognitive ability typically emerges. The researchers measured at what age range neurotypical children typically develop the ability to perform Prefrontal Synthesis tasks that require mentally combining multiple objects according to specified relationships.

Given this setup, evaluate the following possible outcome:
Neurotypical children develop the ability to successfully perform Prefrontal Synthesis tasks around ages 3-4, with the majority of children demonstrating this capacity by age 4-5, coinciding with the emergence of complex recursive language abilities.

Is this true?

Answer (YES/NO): YES